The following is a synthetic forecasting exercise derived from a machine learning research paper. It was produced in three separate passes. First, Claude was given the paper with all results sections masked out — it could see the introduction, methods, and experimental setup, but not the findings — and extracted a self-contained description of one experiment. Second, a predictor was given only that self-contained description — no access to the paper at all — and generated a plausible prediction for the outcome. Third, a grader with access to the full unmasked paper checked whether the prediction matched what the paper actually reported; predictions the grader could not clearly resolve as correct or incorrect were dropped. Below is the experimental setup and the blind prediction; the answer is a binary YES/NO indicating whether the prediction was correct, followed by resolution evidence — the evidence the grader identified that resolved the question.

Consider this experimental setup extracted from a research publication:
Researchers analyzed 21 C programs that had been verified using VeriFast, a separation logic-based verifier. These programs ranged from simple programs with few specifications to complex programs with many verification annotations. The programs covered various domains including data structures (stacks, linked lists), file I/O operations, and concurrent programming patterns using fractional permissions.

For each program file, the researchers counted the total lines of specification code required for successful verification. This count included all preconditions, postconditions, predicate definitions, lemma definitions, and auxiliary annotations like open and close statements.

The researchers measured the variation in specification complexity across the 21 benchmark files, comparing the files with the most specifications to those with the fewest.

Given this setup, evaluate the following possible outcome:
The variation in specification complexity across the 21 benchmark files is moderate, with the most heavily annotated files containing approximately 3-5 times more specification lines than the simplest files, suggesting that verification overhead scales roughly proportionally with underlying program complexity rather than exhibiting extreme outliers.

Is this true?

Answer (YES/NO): NO